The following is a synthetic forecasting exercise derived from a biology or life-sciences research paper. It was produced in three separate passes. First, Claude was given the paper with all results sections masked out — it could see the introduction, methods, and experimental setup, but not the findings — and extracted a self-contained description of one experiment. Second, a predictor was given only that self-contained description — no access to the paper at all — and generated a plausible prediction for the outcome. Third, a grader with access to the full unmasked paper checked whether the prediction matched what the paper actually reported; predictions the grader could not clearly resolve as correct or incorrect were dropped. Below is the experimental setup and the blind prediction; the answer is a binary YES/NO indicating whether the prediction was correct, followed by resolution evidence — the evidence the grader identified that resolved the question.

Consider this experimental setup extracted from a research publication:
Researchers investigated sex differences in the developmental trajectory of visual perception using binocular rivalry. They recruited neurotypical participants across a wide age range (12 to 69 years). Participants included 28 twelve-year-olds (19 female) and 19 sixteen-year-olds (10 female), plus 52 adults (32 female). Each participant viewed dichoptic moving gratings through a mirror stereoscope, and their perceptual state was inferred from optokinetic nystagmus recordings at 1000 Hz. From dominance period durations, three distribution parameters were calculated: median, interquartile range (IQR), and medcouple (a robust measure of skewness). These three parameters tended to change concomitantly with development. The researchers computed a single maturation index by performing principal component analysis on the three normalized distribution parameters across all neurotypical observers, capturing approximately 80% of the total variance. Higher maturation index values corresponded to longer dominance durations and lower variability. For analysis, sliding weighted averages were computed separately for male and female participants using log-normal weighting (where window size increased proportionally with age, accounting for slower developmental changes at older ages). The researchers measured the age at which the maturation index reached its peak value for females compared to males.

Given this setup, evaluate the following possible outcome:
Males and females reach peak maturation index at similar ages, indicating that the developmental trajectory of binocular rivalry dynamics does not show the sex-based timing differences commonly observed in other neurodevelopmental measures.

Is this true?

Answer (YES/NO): NO